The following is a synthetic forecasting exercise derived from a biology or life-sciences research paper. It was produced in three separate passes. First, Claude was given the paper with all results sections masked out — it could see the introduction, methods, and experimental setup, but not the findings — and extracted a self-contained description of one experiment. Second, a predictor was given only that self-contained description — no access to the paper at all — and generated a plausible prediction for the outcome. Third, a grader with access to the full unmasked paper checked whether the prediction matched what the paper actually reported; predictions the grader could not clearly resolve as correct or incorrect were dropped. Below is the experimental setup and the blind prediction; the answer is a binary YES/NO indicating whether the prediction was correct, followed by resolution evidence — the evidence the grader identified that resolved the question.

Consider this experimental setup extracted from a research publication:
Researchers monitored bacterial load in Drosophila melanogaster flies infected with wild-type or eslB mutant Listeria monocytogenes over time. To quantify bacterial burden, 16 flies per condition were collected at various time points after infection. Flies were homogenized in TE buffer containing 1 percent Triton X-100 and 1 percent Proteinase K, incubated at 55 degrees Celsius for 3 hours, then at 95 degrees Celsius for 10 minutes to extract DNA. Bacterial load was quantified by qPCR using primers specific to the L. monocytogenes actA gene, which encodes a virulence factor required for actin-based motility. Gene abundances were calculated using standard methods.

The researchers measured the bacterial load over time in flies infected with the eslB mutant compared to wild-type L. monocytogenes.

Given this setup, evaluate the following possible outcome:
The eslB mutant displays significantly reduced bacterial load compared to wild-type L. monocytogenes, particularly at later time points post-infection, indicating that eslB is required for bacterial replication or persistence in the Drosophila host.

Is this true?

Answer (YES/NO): NO